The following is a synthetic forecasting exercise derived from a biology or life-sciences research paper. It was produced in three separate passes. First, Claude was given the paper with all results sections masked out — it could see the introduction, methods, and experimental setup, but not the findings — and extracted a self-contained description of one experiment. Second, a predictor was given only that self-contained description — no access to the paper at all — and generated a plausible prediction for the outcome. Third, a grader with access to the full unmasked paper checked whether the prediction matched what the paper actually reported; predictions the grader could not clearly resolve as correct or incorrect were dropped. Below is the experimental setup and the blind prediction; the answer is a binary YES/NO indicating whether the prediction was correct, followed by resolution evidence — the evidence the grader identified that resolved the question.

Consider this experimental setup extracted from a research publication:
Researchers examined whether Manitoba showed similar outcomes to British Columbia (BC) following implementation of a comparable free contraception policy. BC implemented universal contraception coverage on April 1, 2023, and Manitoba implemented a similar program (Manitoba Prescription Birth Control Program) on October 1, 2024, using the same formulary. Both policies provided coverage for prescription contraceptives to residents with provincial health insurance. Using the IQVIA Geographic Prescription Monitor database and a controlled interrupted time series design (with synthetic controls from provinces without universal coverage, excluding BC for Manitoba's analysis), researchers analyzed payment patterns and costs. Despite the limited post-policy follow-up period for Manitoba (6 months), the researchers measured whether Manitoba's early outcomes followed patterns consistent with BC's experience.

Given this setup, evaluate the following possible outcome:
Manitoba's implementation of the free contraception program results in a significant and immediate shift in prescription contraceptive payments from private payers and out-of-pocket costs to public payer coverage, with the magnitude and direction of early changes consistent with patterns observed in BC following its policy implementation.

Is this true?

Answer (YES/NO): YES